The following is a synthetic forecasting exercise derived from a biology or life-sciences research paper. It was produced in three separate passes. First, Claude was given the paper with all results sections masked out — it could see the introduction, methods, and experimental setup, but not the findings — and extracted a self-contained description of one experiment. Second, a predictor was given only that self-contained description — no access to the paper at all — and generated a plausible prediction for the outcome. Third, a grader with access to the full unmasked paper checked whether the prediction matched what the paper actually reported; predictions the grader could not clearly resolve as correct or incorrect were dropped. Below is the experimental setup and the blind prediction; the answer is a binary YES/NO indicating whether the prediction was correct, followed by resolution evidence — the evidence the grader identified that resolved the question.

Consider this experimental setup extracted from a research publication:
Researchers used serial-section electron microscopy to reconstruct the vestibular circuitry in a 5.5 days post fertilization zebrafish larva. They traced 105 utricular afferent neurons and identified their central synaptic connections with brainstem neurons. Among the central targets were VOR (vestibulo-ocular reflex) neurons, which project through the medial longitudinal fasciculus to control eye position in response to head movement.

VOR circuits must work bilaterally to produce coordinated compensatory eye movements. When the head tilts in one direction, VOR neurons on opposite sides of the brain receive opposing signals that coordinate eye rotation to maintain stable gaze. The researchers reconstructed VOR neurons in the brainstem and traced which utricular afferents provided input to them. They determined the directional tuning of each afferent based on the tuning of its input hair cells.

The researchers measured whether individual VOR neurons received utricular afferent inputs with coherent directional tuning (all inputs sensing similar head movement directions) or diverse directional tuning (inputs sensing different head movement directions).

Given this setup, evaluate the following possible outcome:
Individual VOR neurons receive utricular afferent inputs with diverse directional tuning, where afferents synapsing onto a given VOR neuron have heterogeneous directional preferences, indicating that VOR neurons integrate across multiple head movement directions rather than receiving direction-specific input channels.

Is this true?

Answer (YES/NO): NO